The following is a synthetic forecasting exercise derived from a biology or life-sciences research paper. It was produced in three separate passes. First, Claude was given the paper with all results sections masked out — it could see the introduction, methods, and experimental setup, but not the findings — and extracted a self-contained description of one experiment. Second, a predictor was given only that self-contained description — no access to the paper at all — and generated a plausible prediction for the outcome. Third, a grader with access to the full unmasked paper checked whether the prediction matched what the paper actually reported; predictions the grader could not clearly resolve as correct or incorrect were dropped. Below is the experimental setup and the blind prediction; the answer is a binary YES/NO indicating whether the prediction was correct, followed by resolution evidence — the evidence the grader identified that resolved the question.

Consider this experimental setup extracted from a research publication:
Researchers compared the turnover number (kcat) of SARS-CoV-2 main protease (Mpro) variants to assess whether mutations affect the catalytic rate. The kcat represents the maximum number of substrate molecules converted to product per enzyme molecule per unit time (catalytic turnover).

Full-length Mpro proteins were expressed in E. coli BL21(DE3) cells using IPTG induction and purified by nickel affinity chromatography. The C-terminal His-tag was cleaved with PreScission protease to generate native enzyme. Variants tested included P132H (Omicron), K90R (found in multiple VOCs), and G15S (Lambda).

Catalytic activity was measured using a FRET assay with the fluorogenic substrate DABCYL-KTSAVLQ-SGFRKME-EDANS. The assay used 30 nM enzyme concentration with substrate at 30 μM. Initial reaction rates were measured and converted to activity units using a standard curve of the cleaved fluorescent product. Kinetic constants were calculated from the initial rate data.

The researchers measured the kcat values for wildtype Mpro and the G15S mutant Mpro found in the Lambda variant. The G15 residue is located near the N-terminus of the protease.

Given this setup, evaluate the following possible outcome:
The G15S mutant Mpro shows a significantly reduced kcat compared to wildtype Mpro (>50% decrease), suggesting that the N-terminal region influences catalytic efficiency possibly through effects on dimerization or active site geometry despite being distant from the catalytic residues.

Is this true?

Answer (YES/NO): NO